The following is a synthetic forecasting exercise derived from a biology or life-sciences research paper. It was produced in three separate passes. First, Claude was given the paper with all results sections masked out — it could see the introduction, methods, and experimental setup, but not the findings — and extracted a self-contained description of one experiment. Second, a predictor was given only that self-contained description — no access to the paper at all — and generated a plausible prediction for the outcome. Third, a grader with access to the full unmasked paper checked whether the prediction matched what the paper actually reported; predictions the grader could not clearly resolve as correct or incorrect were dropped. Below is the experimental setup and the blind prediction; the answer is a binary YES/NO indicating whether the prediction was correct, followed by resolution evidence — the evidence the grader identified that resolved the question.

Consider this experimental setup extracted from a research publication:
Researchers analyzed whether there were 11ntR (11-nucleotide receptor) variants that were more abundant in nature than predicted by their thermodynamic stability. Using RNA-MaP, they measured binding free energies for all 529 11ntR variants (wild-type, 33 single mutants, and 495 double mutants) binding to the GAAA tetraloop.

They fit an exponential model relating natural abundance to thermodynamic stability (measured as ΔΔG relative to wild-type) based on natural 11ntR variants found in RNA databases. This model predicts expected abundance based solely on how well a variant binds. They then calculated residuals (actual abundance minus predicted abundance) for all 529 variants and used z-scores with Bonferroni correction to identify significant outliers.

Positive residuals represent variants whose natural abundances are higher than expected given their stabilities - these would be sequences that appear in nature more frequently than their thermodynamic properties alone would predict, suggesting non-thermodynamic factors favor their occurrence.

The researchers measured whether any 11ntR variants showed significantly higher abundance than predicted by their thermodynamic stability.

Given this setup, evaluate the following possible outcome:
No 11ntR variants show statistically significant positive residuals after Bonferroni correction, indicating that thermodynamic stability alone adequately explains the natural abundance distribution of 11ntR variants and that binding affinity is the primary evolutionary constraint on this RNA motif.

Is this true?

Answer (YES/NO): NO